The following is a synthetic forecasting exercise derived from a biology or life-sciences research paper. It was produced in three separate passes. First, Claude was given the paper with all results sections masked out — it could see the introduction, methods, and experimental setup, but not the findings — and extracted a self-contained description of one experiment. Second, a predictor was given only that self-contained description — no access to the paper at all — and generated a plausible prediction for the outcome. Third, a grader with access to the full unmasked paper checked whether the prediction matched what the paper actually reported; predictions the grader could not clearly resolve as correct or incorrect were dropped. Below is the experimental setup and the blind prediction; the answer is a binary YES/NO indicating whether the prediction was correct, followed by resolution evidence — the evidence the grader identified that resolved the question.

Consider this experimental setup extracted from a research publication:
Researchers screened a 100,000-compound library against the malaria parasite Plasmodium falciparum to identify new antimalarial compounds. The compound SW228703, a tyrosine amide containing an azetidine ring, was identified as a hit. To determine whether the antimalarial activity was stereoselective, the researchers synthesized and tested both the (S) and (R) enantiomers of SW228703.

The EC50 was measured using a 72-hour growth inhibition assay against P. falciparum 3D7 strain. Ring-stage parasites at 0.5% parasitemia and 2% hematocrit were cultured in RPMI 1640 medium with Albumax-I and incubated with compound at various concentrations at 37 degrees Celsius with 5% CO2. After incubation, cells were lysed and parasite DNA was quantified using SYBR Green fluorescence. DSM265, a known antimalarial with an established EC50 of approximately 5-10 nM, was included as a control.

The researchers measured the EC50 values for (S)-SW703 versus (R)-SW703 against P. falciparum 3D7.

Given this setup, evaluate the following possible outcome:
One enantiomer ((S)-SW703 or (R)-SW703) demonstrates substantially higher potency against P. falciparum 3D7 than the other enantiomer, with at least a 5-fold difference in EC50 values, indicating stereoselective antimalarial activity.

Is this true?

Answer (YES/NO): YES